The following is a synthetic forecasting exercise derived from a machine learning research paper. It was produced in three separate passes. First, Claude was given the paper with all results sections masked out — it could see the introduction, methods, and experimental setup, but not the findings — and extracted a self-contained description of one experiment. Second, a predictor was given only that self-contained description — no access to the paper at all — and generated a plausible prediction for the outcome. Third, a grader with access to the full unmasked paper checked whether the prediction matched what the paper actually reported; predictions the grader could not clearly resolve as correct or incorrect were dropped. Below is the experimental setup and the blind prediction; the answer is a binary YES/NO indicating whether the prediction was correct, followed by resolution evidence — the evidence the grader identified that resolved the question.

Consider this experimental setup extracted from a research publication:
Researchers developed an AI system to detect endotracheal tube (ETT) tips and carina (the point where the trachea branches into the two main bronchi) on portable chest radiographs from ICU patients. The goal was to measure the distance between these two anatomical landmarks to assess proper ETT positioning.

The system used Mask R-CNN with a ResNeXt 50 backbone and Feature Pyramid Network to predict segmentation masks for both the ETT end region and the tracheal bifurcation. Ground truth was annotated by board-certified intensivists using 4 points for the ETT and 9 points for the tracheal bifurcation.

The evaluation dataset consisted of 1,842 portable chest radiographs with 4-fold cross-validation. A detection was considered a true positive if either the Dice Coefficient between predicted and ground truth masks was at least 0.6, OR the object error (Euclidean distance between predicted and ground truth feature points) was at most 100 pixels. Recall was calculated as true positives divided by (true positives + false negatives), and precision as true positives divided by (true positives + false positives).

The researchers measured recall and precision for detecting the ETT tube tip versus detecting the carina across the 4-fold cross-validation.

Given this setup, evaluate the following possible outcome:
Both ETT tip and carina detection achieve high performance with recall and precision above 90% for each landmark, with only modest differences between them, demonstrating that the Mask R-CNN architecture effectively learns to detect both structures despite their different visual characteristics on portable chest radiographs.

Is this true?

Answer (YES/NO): YES